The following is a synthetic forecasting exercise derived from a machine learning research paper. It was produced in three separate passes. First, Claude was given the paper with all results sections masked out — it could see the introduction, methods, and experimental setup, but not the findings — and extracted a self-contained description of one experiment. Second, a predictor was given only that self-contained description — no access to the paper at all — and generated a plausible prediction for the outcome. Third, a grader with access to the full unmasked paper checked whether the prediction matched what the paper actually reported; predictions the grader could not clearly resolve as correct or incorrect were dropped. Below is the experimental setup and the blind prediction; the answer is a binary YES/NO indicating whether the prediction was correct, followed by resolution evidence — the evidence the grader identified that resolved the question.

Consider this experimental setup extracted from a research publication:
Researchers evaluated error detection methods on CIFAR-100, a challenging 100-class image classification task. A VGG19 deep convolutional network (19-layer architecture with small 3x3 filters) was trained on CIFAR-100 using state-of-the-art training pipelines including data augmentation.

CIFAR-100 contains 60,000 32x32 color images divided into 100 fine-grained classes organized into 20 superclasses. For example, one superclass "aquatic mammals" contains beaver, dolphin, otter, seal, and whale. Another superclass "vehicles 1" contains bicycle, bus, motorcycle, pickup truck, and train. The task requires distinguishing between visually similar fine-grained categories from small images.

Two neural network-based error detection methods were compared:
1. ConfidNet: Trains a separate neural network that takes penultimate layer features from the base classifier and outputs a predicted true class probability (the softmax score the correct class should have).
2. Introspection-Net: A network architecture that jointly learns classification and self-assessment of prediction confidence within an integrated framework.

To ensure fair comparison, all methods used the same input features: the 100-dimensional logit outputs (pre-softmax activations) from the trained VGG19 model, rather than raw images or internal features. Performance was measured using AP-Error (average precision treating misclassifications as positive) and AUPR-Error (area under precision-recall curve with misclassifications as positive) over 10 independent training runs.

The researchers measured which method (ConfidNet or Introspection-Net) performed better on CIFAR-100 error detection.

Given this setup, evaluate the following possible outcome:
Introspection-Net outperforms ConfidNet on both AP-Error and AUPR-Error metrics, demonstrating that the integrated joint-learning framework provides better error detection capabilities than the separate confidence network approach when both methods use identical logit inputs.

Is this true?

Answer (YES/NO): NO